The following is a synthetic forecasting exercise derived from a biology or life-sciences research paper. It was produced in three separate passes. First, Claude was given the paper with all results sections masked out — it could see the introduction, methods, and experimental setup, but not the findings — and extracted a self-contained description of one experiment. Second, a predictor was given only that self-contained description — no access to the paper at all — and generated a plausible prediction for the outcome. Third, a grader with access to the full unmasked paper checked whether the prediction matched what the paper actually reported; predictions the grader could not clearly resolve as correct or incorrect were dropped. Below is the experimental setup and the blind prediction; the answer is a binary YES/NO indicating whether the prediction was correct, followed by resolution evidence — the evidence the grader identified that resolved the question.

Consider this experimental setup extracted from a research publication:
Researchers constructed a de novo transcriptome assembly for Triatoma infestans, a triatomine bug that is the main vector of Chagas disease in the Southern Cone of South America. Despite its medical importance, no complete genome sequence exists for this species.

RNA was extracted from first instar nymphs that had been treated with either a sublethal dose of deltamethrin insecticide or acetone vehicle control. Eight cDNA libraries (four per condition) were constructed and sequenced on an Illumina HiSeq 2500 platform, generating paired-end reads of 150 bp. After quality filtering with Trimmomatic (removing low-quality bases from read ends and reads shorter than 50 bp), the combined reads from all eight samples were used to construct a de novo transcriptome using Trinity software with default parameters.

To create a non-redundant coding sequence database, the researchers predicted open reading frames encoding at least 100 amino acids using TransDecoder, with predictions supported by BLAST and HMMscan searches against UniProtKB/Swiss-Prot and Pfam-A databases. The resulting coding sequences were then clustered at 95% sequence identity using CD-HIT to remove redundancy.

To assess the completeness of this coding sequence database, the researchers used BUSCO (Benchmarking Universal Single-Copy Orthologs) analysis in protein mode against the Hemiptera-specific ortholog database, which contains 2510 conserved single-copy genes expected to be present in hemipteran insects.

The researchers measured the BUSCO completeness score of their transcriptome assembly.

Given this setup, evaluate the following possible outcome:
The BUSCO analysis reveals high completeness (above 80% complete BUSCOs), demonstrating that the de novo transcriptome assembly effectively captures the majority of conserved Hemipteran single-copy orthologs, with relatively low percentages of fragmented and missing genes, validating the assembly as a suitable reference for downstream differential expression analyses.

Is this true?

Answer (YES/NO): YES